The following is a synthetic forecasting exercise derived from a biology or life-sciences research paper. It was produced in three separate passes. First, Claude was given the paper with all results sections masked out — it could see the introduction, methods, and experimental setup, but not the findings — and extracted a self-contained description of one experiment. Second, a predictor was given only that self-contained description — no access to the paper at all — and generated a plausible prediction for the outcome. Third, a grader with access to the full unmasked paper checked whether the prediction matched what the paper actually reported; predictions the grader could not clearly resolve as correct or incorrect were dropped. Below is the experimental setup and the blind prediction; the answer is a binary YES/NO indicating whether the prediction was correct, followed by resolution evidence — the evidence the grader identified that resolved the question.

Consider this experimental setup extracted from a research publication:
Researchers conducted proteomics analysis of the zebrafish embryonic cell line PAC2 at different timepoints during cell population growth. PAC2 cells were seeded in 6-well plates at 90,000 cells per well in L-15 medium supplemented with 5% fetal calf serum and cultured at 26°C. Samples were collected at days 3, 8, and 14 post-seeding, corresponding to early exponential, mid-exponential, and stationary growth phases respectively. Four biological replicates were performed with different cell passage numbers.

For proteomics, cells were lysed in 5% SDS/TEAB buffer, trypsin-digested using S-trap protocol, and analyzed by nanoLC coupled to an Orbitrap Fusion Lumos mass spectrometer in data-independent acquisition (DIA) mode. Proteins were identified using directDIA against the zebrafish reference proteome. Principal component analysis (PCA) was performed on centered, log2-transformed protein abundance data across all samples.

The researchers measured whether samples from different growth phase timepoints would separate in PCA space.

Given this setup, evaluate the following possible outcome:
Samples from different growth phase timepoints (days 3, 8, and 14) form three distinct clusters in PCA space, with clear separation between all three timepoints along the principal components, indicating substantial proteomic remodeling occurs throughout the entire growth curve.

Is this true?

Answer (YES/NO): NO